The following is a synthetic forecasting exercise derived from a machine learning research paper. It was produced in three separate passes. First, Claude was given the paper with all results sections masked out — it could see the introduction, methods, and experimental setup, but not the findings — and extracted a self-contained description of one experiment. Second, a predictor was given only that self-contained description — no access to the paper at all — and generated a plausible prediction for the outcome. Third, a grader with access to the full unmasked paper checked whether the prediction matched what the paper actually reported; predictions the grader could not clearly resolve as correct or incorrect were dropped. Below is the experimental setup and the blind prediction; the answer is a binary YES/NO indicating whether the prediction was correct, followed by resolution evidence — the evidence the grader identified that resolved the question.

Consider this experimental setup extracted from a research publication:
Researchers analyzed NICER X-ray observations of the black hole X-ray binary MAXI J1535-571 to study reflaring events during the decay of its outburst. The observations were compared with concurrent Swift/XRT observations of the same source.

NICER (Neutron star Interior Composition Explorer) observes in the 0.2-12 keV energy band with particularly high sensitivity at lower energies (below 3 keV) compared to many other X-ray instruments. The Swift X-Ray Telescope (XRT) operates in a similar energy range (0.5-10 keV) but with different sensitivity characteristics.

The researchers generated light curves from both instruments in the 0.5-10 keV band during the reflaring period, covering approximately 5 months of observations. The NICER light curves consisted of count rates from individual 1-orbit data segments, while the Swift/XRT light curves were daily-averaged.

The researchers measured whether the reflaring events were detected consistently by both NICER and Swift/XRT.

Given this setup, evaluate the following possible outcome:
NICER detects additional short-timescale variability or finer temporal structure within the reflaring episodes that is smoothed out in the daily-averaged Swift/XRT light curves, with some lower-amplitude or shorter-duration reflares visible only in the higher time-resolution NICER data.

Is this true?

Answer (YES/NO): NO